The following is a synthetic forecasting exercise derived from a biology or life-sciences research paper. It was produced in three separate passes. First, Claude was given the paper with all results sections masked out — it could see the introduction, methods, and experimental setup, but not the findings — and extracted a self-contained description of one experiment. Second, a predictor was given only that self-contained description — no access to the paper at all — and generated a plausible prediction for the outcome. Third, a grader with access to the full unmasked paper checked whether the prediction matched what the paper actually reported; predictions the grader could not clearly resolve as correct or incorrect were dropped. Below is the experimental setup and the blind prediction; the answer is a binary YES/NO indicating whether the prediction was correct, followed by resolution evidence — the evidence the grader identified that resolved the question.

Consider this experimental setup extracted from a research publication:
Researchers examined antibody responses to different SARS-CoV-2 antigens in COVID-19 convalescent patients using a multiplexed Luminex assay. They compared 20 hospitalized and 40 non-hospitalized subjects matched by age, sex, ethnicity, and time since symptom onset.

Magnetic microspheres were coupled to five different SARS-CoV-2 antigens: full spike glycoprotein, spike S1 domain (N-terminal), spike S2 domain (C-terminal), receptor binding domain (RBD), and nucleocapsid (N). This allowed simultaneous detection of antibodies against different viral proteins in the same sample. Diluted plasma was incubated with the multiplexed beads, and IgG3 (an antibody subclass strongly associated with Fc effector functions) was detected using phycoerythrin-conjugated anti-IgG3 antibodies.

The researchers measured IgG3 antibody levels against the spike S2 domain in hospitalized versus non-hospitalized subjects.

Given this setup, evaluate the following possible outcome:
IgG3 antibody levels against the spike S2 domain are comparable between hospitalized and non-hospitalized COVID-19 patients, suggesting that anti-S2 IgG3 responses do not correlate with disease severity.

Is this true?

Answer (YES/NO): YES